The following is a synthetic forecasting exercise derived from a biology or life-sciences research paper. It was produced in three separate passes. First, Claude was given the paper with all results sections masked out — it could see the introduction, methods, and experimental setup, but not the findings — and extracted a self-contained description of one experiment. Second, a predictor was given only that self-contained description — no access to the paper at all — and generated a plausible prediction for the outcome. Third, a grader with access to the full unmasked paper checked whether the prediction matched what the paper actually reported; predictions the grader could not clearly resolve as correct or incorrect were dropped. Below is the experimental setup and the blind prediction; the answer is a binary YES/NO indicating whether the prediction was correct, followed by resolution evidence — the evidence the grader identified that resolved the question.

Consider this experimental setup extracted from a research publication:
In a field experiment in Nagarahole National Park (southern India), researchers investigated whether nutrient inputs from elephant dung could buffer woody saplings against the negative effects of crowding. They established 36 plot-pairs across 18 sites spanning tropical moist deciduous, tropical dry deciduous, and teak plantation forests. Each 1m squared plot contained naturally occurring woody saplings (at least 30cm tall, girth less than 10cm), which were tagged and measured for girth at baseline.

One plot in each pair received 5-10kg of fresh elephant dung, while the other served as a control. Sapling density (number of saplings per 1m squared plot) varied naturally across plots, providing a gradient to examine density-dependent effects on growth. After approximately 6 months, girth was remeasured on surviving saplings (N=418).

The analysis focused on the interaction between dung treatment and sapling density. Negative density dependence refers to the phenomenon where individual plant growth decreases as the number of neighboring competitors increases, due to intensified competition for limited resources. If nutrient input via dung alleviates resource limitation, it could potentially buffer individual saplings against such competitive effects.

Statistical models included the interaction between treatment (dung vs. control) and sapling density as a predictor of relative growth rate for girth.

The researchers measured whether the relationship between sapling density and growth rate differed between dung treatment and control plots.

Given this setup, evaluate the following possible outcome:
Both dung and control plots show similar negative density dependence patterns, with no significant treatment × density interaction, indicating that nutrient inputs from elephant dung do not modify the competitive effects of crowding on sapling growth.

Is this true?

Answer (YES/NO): NO